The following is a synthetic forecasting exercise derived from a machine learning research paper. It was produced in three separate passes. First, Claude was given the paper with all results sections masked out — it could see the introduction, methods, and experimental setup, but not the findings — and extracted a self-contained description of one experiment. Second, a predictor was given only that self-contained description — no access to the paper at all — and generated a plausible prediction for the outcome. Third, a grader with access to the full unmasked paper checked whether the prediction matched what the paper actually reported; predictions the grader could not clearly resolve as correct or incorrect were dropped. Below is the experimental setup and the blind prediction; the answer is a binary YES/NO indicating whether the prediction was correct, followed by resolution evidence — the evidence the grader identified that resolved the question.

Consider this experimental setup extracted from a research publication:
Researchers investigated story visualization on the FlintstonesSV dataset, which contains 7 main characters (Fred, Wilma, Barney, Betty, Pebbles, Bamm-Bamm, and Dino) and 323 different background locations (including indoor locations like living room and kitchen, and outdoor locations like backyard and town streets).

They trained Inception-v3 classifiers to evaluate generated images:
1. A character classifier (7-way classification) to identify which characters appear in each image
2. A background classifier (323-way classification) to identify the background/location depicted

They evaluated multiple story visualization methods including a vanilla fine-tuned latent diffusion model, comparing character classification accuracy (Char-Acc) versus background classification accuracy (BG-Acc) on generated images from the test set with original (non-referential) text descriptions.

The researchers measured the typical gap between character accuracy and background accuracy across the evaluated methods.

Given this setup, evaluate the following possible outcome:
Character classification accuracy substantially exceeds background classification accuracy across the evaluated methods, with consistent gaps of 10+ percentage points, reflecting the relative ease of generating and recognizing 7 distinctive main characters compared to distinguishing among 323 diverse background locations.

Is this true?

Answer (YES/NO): YES